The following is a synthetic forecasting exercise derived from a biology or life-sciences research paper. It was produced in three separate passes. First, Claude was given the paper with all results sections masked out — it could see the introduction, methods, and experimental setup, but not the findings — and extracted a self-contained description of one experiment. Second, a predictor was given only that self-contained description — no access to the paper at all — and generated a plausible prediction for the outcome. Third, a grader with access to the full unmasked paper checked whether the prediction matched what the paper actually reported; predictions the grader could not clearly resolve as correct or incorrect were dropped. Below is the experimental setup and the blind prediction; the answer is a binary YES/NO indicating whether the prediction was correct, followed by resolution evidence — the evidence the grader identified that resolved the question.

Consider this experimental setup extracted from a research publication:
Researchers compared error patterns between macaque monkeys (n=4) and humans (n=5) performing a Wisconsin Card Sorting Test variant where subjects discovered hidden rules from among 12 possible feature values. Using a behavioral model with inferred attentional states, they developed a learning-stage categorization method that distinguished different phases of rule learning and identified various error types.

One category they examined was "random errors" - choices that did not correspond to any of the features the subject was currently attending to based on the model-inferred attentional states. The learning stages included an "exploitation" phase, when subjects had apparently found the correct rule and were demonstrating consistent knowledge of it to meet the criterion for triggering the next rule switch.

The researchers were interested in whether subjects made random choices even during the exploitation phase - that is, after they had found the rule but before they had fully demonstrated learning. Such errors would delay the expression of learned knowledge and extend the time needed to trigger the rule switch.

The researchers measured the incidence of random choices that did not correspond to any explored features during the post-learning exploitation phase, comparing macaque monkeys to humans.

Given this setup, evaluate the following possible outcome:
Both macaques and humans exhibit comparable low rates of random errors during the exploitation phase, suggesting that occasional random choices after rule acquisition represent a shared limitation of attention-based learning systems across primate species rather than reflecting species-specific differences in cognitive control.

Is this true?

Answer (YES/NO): NO